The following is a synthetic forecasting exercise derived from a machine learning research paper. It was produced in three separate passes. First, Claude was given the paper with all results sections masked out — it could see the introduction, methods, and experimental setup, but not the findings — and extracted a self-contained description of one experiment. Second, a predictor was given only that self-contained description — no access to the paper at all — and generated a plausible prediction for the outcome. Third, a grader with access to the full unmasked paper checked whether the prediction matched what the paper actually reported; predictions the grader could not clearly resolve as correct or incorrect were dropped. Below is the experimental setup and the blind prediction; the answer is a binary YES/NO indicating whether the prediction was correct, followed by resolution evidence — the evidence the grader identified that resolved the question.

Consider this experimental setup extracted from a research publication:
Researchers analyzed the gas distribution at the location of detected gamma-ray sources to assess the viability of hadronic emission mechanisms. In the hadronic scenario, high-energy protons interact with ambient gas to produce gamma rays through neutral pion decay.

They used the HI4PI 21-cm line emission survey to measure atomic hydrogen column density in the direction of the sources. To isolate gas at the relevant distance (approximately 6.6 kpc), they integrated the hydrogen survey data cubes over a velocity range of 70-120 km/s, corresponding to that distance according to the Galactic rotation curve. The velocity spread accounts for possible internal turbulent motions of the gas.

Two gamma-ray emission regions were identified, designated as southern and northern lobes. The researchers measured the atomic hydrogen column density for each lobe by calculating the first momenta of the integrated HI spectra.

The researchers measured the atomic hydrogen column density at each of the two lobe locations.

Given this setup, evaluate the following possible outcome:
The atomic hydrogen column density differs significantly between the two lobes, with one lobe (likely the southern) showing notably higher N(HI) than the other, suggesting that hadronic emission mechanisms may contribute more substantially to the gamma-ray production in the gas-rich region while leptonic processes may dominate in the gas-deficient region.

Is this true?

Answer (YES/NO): NO